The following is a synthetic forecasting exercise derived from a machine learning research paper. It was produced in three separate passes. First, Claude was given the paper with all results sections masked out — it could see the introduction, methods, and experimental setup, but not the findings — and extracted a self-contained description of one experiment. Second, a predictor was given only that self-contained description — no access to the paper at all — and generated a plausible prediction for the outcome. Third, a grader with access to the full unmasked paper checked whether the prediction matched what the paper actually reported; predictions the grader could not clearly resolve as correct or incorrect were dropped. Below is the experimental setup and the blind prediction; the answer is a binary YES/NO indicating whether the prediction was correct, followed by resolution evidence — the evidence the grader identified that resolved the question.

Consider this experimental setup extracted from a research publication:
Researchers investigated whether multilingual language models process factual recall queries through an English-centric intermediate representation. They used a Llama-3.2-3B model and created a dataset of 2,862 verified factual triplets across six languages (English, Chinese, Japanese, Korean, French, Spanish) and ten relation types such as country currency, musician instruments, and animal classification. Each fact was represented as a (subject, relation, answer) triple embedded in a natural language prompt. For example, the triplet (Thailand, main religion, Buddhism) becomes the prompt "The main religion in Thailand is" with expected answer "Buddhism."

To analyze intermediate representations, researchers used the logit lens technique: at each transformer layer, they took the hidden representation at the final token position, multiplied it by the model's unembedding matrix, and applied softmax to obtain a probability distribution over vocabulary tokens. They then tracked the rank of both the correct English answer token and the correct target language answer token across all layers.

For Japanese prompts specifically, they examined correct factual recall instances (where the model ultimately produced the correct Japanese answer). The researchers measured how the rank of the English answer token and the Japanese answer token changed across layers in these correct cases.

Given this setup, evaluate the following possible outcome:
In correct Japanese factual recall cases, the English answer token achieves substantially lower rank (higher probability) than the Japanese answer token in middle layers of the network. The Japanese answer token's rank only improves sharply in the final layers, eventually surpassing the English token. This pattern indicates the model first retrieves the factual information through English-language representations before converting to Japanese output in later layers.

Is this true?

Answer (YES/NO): YES